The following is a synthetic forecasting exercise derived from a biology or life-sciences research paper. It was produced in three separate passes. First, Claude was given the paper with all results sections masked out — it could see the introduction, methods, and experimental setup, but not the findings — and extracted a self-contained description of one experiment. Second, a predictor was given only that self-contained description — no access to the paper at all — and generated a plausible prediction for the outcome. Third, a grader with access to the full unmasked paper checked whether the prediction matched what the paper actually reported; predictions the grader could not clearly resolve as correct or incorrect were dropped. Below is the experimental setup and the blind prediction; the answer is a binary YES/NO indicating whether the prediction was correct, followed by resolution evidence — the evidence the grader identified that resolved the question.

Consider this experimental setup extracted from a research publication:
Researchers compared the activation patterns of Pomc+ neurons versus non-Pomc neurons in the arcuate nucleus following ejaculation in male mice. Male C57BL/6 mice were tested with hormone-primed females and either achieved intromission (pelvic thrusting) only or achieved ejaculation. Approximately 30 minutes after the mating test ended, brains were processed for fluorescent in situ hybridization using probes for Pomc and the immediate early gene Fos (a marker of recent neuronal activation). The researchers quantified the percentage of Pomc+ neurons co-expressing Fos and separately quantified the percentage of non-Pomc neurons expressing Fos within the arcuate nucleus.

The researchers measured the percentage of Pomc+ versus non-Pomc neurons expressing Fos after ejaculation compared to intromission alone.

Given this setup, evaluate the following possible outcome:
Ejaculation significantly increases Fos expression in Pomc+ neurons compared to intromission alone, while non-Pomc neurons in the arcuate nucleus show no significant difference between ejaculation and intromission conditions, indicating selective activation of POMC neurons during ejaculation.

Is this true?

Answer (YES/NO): YES